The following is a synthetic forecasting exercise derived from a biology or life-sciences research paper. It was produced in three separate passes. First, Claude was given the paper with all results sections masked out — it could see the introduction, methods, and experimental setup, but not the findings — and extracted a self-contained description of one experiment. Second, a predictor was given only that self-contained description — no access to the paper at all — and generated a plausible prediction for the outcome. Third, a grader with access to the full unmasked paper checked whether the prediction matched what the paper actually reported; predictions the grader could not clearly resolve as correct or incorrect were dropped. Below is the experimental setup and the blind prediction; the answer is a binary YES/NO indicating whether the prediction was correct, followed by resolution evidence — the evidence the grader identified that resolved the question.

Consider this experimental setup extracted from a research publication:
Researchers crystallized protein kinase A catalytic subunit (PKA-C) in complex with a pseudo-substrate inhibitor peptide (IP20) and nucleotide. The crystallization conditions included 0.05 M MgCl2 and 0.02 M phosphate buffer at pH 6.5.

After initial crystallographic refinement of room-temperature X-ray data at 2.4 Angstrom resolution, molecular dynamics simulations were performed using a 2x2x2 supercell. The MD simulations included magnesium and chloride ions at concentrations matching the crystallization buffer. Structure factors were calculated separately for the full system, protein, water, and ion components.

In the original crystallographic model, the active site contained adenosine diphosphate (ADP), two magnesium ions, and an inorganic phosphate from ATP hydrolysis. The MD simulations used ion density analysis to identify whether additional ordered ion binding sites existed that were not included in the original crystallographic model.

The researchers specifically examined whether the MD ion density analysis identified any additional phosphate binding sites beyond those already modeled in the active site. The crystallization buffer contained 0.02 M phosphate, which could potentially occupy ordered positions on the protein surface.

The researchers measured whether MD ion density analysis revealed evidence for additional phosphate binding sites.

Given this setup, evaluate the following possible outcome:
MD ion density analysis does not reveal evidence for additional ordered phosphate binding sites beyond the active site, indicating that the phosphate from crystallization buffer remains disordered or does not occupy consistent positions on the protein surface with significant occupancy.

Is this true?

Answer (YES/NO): NO